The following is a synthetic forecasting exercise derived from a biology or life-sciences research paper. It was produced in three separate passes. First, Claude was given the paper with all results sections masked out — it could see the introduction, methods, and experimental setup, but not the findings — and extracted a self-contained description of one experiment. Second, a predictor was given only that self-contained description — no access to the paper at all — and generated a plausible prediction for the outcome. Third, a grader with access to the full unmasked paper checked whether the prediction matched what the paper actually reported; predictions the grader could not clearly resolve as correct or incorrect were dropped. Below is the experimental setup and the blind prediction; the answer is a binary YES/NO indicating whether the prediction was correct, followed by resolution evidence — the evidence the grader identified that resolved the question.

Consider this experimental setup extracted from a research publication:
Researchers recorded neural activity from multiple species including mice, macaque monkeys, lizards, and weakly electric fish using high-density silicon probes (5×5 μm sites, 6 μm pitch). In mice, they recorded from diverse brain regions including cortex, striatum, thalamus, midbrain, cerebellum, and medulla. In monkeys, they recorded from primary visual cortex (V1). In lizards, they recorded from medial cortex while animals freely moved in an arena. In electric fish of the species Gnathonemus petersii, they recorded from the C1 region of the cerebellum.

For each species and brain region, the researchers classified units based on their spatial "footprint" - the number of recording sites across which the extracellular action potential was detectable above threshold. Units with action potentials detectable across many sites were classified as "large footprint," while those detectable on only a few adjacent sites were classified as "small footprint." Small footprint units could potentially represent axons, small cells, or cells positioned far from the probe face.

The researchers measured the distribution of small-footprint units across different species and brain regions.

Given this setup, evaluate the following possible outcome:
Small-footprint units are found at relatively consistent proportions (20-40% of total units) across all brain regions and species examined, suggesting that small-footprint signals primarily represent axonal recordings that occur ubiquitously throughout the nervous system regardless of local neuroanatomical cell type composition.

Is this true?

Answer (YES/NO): NO